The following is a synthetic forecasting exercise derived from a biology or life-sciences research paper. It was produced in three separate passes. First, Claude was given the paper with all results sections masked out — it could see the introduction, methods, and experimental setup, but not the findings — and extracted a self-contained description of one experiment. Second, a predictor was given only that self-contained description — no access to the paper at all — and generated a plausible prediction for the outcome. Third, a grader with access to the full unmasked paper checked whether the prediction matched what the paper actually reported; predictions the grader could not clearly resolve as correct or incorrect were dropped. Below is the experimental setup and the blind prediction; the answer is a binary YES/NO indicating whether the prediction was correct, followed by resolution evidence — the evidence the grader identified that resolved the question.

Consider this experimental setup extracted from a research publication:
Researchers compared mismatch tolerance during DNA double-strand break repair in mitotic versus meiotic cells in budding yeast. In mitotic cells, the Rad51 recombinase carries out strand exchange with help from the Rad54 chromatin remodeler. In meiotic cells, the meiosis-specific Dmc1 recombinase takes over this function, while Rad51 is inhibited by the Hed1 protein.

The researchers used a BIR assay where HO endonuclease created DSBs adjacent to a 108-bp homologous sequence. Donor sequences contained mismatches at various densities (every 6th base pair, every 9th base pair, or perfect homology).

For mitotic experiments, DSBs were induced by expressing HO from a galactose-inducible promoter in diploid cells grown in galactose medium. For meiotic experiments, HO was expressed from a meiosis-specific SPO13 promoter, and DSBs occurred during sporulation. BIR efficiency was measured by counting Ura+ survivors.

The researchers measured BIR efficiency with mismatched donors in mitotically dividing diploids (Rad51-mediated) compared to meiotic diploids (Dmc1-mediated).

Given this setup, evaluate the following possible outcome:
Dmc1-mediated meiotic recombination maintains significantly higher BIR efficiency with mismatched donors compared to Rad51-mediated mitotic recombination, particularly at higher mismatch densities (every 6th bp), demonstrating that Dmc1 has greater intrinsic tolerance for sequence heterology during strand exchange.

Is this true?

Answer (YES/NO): NO